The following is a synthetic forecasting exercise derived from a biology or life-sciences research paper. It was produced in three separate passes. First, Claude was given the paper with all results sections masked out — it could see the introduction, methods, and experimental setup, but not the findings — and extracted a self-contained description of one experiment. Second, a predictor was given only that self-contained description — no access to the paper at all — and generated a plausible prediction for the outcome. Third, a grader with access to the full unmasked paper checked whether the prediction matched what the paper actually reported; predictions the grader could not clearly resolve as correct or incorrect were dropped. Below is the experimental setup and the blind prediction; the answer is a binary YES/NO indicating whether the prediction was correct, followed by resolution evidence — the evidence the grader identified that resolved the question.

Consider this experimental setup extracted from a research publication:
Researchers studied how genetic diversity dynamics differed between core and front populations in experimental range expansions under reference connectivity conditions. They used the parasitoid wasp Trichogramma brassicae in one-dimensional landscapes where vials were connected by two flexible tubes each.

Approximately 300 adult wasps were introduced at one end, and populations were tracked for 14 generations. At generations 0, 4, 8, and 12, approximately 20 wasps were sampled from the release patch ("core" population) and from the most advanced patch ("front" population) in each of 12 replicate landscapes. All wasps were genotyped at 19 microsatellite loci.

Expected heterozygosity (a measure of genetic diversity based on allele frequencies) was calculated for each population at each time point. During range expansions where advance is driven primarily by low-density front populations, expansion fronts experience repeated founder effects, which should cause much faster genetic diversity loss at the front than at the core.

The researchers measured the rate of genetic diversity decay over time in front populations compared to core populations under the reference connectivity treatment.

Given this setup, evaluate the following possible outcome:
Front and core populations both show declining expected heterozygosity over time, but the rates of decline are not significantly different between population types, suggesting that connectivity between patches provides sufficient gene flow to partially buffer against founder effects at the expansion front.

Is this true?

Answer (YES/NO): NO